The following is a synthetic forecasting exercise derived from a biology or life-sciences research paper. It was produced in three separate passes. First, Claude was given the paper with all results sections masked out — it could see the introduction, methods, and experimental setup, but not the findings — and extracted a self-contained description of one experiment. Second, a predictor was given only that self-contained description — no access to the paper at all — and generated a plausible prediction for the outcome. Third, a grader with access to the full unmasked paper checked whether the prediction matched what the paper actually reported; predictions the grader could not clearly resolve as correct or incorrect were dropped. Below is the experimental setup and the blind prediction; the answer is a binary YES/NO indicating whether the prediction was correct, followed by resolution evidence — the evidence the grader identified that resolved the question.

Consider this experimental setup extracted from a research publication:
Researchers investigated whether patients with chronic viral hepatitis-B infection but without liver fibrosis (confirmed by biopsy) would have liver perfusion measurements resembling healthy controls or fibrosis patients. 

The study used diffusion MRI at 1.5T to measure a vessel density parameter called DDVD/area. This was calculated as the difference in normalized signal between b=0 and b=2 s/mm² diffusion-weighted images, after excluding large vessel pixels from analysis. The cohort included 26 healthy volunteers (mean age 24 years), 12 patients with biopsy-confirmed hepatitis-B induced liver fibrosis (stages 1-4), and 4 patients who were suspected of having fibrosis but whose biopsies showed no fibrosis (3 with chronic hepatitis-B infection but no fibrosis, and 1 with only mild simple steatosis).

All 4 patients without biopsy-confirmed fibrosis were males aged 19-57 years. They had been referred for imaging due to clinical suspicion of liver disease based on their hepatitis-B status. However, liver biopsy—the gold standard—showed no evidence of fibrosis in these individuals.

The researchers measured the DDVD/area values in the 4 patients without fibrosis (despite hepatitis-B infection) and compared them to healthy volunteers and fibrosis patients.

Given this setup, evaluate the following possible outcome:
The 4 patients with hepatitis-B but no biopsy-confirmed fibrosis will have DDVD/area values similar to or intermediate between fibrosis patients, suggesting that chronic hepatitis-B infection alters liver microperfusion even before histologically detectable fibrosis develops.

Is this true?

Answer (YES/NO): NO